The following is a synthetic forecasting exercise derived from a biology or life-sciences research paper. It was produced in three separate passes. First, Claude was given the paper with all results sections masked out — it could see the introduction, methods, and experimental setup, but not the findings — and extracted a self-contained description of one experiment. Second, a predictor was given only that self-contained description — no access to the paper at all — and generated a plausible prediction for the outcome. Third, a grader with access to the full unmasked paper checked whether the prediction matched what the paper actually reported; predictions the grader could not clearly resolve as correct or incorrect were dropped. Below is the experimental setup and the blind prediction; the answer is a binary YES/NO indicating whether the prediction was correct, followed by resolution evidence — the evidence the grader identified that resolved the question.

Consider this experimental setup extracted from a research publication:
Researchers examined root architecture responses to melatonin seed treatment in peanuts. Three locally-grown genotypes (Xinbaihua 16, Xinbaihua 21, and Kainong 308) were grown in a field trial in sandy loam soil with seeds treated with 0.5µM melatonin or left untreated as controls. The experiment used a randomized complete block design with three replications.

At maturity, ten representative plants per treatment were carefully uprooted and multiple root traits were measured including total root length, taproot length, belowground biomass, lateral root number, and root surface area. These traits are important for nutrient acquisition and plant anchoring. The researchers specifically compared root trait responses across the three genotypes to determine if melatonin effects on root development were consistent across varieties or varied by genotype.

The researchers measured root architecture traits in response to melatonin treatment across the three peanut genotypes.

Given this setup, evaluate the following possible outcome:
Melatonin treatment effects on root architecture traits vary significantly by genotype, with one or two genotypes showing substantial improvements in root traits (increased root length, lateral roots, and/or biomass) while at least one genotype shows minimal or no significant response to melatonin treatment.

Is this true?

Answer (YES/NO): YES